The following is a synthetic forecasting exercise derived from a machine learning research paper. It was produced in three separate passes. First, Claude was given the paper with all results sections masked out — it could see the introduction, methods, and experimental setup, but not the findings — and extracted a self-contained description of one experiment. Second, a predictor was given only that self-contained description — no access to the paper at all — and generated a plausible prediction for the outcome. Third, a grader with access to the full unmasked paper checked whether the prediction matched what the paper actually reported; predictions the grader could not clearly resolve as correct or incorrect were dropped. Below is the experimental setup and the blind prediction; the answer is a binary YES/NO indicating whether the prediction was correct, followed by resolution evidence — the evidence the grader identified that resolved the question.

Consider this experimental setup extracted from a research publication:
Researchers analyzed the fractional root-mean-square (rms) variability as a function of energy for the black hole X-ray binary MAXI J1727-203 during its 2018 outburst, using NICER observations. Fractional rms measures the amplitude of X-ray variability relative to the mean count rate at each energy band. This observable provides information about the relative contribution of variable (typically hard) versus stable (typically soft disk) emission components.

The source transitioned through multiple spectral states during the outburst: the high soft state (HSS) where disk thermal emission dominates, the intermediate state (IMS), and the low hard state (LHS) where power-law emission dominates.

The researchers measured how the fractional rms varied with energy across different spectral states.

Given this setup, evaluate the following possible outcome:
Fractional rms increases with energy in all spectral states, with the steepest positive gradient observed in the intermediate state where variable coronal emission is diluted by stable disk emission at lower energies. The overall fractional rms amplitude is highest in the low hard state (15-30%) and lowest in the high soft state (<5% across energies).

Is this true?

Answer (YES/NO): NO